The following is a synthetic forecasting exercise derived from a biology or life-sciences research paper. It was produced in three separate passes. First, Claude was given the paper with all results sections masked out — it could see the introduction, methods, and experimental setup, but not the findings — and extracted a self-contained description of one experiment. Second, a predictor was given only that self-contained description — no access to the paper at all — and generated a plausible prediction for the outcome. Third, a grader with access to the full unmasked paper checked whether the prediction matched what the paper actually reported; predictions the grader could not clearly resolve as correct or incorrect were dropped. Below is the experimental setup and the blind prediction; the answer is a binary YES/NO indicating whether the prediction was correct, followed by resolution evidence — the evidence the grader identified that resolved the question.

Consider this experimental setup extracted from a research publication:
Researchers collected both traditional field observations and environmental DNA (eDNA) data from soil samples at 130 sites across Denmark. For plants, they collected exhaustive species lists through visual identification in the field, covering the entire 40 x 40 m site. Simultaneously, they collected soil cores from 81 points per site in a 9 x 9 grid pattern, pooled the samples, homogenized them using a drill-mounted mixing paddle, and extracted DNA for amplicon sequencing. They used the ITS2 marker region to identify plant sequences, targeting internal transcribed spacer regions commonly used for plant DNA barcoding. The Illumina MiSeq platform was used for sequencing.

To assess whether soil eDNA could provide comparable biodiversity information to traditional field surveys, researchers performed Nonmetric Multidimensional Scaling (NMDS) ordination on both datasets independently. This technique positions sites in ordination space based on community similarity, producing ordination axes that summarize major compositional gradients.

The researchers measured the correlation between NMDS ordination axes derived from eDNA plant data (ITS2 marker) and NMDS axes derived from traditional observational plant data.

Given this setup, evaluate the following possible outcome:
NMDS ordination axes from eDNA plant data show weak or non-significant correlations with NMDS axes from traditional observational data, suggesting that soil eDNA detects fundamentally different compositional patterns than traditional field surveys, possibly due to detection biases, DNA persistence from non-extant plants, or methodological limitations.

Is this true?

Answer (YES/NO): NO